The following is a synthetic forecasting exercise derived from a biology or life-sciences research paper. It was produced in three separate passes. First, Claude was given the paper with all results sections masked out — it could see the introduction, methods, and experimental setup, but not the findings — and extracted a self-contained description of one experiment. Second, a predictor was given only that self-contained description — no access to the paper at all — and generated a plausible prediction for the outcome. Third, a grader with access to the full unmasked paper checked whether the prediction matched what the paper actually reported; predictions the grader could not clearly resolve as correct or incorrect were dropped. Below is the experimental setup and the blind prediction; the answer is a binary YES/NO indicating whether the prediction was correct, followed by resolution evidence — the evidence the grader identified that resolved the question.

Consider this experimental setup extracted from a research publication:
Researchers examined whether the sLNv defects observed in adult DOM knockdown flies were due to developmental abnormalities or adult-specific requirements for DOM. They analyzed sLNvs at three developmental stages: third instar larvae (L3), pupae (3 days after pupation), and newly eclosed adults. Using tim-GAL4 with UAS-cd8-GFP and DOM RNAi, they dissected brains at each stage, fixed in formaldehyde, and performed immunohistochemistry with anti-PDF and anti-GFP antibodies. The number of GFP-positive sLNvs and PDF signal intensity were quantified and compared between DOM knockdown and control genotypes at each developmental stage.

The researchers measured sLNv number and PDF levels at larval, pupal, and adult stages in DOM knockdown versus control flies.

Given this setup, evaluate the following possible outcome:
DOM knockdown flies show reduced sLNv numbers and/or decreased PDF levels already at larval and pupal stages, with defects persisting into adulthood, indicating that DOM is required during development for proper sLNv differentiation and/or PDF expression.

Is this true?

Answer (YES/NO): NO